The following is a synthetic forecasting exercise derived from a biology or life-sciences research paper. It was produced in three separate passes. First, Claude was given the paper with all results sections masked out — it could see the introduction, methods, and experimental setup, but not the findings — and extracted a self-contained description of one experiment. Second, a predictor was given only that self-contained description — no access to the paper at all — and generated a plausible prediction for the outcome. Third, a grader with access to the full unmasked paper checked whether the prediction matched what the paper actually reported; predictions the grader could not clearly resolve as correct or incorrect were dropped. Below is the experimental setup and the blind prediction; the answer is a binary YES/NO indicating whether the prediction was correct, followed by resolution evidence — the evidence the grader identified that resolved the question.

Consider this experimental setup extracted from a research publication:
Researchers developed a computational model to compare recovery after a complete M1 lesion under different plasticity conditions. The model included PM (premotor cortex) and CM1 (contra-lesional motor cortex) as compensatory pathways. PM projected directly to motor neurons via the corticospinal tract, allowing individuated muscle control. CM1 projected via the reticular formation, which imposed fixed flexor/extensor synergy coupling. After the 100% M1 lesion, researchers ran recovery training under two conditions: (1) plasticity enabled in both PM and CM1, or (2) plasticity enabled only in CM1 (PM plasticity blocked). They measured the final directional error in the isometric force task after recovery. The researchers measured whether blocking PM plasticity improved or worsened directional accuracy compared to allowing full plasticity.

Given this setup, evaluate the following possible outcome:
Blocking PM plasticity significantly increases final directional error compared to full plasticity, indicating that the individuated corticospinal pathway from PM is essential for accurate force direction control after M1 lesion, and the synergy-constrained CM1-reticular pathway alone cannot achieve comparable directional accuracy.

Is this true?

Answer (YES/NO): YES